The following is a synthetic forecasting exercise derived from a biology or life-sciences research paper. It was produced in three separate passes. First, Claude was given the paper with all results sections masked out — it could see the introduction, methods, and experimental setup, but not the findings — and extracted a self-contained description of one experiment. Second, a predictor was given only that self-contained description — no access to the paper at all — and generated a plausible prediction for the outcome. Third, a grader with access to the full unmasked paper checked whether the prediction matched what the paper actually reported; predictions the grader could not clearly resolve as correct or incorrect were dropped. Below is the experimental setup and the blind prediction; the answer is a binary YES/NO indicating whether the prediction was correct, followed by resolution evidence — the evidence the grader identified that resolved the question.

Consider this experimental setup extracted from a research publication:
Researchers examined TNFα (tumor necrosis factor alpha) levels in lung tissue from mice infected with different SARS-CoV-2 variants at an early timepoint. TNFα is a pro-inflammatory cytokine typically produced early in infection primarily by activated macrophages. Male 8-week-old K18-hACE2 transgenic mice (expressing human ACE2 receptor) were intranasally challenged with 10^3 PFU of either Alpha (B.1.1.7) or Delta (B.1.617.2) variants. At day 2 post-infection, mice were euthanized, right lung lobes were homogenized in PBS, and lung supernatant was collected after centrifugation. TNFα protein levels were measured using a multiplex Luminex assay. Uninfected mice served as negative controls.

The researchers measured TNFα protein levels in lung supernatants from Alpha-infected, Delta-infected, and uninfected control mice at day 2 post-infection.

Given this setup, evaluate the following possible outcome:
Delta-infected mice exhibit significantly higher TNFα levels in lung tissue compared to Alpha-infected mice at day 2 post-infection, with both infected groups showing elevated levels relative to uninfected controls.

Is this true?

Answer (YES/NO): NO